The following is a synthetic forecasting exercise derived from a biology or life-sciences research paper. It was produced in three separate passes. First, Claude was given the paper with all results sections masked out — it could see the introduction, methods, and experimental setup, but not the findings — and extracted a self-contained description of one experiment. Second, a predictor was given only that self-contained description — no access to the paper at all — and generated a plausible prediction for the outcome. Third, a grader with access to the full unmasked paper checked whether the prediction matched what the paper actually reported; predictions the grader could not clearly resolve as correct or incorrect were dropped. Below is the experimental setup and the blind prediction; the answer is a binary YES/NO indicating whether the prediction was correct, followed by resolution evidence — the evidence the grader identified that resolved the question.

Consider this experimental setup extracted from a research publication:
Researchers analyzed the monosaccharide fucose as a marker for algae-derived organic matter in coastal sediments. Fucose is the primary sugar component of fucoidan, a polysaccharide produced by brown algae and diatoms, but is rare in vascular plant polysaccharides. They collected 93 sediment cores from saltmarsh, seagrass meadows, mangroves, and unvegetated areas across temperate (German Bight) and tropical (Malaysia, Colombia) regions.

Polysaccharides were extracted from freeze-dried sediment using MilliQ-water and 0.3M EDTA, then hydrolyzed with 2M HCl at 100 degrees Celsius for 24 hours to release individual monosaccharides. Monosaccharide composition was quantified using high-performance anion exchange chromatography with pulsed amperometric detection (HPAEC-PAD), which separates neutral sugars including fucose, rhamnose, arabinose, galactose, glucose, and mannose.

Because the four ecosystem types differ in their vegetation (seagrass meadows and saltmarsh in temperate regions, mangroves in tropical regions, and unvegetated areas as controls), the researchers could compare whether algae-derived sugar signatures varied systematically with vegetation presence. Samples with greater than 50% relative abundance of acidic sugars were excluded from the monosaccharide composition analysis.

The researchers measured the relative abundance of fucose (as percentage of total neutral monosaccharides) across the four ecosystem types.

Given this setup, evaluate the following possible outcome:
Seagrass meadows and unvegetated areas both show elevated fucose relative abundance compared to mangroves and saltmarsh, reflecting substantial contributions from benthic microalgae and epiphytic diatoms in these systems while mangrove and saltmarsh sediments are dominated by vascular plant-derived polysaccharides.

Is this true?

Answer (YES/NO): NO